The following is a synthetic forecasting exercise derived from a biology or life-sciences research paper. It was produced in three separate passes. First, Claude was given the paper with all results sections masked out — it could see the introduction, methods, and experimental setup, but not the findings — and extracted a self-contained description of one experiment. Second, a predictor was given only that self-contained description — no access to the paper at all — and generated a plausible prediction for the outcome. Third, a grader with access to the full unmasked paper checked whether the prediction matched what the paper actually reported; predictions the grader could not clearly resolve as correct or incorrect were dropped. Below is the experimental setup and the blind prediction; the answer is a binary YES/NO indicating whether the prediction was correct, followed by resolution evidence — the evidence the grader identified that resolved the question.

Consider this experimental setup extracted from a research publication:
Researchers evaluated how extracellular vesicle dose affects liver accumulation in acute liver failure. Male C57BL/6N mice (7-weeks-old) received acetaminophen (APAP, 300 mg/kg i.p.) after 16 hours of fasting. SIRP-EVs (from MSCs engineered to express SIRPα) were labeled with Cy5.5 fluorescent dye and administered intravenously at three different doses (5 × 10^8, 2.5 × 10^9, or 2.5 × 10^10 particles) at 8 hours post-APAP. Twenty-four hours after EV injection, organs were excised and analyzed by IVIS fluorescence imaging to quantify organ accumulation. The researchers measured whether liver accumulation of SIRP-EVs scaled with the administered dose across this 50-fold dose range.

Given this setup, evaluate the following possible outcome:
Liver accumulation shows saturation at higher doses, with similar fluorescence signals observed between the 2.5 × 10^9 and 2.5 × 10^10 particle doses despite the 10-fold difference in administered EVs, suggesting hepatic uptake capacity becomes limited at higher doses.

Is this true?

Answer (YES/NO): NO